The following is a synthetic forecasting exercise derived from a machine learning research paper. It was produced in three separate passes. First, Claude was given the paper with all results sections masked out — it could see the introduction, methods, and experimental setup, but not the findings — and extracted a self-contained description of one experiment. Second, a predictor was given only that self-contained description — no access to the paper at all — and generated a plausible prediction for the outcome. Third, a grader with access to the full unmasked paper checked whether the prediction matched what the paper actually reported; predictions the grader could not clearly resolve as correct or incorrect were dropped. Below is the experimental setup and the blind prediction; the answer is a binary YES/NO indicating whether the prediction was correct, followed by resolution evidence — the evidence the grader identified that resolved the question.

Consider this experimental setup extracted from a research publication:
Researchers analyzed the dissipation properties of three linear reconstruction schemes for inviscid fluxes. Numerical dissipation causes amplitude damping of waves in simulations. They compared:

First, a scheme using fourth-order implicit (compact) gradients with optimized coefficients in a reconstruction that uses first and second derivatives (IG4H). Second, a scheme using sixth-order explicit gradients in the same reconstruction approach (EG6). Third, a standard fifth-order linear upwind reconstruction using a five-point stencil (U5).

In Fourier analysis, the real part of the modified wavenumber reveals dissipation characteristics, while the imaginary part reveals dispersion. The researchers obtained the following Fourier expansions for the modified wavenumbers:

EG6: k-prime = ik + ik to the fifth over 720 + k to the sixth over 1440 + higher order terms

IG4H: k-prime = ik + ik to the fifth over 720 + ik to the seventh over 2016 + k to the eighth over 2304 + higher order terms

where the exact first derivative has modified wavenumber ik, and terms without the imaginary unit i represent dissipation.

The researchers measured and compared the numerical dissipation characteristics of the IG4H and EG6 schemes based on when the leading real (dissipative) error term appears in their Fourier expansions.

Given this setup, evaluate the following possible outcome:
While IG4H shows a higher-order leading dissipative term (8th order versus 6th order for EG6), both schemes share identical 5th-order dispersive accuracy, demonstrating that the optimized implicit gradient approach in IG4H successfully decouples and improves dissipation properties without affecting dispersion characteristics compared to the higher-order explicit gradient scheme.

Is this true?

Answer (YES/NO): NO